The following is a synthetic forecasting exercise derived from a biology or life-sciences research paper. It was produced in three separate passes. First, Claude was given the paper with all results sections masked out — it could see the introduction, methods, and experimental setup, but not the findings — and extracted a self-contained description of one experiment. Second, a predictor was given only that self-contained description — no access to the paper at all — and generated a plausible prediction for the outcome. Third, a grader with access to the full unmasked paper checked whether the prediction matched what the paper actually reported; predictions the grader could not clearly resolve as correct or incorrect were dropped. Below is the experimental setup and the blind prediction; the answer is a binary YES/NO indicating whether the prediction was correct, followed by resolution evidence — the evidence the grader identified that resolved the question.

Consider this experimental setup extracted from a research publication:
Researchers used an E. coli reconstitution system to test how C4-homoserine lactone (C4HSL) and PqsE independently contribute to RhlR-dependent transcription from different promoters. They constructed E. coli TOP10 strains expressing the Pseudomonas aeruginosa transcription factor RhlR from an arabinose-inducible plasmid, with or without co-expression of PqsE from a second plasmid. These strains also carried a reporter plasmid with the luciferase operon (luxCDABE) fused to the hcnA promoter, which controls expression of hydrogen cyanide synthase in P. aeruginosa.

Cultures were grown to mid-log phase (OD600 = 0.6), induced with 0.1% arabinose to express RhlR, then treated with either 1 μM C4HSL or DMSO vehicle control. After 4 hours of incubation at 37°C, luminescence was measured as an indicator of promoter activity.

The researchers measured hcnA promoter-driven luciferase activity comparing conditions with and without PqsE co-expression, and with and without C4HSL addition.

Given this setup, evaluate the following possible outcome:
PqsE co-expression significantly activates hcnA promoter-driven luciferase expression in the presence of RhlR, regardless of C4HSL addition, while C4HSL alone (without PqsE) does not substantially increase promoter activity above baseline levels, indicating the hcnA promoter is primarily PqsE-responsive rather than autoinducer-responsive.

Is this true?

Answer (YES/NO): YES